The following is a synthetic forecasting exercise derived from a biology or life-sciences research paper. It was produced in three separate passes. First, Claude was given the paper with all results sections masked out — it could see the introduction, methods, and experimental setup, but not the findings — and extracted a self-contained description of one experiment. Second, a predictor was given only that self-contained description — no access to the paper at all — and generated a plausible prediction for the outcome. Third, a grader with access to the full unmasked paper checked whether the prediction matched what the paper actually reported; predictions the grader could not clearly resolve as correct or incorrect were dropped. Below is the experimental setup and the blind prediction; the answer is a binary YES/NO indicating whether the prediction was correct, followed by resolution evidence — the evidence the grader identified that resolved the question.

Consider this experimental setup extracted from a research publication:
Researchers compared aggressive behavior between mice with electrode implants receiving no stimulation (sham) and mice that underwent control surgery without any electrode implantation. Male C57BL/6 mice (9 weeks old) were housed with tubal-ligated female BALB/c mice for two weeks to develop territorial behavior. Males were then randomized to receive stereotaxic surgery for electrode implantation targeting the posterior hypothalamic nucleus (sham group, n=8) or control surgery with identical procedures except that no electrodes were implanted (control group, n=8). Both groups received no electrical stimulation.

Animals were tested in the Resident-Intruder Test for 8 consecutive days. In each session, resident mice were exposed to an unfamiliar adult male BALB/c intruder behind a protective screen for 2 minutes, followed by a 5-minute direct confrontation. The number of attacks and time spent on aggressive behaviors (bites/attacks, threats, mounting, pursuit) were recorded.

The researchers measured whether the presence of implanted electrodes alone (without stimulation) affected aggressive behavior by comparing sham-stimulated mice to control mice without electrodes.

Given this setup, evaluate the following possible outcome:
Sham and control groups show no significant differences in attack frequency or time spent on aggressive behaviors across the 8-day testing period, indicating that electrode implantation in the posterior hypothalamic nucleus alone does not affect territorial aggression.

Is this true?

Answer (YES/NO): YES